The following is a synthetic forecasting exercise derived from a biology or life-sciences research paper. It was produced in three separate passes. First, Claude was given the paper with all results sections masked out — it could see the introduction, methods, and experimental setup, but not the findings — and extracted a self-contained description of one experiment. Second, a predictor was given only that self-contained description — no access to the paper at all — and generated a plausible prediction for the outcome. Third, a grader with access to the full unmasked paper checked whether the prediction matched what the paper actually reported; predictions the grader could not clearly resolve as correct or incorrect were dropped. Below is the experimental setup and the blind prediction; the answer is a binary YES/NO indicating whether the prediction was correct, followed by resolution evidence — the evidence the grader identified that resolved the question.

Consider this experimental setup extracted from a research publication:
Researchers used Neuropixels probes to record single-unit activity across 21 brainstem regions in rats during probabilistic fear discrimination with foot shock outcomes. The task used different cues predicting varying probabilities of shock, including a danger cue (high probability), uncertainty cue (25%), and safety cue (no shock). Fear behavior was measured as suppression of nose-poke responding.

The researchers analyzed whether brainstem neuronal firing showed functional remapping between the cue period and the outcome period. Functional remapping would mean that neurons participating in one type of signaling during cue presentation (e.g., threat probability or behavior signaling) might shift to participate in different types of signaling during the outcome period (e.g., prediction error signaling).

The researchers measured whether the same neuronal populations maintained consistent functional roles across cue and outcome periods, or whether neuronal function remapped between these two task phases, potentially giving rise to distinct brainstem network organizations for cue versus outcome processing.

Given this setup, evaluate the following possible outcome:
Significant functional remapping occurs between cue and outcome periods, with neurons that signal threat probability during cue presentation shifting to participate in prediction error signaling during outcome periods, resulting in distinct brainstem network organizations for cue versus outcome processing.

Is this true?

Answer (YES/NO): NO